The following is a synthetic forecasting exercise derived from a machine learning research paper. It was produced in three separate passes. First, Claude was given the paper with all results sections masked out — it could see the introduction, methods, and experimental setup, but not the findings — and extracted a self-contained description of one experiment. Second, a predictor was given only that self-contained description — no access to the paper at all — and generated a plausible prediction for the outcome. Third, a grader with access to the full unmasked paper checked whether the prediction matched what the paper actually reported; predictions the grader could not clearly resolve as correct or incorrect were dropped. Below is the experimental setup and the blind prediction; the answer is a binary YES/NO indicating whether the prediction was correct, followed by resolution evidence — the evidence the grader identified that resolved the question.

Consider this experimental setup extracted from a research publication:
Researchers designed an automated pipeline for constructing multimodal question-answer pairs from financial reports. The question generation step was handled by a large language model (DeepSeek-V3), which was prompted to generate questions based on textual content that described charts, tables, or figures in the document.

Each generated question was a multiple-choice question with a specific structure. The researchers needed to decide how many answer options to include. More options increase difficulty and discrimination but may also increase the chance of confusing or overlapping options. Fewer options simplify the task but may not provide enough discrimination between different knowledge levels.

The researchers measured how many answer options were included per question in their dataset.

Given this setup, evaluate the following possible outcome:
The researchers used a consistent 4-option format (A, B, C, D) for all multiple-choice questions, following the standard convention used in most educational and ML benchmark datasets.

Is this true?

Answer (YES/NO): NO